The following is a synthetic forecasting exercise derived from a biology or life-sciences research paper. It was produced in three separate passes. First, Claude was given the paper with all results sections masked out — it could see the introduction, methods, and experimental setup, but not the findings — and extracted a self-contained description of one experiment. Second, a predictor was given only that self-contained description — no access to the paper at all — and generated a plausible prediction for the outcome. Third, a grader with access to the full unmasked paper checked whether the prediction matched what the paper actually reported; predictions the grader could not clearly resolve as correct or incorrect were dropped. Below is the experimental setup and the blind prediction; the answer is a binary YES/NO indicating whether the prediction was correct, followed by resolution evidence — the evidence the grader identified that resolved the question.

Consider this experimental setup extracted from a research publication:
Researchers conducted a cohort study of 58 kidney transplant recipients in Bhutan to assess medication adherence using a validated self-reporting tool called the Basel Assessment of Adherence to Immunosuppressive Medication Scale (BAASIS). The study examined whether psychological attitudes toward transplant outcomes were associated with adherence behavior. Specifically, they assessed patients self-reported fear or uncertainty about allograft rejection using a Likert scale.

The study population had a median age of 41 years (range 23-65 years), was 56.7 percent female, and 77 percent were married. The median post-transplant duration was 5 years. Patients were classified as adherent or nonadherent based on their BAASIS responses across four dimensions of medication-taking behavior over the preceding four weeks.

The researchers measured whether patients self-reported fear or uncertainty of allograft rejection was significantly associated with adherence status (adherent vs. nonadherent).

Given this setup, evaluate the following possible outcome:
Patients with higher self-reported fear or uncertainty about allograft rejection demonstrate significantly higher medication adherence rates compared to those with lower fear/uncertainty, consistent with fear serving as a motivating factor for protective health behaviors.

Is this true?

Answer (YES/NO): YES